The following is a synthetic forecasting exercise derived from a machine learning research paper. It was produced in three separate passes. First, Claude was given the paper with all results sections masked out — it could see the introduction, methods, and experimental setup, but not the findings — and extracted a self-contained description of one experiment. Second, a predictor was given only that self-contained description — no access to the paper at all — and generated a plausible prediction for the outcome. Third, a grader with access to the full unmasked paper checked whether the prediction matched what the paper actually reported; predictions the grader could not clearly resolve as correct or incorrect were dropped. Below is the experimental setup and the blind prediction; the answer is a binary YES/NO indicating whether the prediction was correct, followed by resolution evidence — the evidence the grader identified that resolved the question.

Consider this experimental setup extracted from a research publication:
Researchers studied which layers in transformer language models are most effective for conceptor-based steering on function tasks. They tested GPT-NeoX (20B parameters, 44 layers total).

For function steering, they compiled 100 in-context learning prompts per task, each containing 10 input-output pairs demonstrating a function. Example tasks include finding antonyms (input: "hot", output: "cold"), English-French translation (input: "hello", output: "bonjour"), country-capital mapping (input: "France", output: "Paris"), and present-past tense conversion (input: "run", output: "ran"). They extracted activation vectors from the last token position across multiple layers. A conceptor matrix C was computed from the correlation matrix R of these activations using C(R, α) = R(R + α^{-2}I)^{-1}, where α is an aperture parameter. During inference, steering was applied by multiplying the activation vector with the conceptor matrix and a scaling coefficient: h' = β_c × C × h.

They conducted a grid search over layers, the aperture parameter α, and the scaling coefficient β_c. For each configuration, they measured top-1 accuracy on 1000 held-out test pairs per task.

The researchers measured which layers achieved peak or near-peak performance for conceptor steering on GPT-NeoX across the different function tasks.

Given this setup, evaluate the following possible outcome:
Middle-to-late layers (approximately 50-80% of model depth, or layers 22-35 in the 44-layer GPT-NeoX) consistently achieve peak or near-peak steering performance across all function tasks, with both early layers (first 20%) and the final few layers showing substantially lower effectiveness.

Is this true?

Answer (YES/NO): NO